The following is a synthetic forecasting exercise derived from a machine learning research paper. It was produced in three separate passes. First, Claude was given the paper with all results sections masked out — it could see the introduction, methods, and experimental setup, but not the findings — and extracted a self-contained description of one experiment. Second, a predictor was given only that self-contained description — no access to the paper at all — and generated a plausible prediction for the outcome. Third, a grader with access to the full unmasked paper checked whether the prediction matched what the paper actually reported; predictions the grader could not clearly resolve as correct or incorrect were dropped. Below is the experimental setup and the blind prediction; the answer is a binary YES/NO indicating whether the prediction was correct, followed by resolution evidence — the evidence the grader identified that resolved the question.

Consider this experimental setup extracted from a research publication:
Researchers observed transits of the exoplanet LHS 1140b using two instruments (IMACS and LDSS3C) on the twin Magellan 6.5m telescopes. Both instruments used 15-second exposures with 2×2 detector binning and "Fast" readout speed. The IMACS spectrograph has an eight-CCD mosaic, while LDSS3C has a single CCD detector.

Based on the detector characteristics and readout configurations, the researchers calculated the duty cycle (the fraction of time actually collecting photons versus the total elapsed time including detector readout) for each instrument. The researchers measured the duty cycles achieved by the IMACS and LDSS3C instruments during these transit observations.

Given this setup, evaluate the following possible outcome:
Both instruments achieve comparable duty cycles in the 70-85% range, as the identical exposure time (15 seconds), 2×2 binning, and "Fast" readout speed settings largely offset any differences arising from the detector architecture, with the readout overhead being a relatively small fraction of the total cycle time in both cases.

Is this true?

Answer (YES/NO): NO